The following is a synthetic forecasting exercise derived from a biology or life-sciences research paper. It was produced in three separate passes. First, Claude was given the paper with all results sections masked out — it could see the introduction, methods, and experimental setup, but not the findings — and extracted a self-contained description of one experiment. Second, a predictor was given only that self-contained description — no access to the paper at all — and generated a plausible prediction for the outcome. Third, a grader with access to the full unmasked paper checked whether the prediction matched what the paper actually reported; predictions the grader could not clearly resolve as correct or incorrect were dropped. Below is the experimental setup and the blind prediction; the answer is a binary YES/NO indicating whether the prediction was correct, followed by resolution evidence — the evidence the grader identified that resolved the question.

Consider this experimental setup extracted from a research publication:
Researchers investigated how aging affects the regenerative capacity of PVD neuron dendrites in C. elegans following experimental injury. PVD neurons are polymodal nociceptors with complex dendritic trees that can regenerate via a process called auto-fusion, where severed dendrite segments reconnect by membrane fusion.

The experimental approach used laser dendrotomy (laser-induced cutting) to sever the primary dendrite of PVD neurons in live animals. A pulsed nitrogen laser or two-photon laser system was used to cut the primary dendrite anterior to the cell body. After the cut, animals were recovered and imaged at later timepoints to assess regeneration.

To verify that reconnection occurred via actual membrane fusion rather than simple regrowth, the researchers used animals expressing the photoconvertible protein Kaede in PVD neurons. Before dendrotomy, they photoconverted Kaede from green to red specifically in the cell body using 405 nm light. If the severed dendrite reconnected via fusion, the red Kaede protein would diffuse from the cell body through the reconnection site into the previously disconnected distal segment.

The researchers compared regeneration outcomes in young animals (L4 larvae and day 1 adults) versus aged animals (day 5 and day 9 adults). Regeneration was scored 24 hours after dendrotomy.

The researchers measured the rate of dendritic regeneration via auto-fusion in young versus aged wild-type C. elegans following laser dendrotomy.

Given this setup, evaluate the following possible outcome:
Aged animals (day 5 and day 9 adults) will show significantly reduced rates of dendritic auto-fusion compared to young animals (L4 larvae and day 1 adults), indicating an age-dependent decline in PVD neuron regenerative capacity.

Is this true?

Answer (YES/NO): YES